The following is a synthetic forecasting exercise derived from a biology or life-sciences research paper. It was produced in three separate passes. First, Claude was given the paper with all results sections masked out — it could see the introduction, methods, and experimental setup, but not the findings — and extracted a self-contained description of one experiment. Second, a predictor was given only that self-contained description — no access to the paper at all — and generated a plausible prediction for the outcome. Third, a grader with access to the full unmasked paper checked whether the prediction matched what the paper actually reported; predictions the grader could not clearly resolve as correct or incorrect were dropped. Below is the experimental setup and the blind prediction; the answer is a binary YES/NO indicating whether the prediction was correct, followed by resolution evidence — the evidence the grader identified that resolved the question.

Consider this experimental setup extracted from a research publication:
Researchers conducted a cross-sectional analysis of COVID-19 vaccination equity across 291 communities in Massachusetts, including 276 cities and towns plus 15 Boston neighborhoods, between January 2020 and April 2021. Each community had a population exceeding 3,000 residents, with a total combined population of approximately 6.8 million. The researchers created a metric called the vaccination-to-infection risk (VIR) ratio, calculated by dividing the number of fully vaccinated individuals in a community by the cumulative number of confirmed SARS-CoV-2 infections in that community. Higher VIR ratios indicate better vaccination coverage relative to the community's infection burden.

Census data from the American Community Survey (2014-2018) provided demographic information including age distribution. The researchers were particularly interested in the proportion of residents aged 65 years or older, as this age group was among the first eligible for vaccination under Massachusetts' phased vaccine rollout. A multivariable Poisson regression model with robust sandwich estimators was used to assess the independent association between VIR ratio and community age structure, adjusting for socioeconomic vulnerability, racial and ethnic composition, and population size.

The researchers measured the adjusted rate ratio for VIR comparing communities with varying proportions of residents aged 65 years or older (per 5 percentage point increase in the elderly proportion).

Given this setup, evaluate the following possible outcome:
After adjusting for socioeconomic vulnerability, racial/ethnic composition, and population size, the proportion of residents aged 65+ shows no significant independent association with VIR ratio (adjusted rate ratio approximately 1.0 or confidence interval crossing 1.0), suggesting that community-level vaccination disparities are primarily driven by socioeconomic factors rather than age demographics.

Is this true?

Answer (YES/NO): NO